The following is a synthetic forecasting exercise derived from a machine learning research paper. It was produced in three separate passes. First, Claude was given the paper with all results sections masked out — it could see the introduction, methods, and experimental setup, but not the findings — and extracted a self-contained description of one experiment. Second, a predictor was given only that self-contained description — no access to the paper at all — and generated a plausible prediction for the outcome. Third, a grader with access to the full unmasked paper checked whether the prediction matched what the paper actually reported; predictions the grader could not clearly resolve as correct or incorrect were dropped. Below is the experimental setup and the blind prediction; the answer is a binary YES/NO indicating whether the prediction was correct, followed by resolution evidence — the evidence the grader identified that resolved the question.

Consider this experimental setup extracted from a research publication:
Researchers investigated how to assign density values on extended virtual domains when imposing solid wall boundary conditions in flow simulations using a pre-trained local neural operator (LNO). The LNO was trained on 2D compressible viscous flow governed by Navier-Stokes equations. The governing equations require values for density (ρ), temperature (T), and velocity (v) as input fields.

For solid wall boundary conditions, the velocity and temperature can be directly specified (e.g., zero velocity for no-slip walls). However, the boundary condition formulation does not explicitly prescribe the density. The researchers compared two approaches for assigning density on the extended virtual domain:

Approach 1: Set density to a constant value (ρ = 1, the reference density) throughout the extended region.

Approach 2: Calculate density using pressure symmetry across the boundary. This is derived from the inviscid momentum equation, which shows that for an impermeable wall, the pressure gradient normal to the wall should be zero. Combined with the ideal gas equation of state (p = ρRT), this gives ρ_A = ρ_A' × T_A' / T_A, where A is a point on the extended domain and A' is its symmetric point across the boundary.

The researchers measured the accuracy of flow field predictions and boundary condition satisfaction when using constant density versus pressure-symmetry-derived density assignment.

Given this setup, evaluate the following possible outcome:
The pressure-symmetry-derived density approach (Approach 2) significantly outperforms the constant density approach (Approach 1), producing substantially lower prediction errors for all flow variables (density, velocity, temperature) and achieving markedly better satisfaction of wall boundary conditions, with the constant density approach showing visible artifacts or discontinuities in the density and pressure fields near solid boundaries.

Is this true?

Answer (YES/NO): NO